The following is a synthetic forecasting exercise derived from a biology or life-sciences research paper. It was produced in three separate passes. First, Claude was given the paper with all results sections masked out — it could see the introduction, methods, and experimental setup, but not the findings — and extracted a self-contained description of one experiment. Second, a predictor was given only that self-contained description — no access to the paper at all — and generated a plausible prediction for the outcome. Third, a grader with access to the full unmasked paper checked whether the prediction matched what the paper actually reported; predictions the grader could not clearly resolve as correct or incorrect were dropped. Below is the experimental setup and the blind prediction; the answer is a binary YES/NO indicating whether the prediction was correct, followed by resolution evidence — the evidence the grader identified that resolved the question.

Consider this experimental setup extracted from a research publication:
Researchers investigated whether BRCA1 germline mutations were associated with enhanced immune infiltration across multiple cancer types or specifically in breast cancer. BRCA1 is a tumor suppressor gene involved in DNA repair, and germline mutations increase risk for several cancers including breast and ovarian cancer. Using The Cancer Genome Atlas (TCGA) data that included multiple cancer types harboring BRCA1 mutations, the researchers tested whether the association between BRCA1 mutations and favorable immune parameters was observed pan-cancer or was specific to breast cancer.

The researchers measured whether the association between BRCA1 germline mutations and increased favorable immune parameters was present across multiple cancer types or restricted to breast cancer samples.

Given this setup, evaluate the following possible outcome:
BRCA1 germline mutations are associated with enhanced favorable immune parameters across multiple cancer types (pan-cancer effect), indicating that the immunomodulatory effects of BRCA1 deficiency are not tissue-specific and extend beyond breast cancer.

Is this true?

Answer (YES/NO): NO